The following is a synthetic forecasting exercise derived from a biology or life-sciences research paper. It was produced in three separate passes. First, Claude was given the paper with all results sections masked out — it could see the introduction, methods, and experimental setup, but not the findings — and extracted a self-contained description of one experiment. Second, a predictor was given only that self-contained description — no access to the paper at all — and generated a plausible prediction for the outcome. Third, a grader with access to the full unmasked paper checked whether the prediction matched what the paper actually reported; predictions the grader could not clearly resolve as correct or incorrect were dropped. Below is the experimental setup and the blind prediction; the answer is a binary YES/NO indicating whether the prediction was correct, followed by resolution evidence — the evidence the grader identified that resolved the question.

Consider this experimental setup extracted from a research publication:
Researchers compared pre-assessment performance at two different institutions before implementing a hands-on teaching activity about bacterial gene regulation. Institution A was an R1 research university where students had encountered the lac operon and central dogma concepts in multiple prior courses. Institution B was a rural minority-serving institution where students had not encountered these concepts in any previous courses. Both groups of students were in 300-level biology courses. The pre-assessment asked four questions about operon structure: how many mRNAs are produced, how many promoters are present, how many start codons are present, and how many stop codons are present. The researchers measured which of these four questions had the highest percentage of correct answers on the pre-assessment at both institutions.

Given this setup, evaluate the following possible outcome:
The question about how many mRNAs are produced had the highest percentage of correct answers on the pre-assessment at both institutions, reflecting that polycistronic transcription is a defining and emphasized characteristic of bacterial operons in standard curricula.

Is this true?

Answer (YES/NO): NO